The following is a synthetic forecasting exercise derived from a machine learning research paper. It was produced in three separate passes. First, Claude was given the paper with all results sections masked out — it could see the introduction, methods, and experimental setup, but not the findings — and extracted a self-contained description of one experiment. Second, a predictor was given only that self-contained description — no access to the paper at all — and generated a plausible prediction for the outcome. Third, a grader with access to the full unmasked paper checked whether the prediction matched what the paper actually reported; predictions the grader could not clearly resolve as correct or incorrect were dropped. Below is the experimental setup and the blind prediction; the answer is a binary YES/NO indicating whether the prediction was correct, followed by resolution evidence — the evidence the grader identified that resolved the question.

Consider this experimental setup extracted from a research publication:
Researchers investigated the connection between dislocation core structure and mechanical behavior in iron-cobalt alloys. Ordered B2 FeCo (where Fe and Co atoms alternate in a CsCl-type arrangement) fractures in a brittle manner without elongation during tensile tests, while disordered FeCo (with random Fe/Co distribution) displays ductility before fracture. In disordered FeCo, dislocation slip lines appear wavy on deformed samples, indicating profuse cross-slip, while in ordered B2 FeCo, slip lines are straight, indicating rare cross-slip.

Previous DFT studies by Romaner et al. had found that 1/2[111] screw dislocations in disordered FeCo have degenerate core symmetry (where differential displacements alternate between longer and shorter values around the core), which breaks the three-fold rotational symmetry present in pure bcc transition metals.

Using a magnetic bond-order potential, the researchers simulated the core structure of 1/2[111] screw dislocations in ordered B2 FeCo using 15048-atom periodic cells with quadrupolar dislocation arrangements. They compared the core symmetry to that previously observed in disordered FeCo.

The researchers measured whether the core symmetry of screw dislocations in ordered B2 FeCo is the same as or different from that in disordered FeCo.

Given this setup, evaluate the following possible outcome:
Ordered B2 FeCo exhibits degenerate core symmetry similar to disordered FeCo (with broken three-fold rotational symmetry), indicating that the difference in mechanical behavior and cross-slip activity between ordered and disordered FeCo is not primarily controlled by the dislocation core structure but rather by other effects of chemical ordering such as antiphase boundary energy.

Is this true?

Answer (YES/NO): YES